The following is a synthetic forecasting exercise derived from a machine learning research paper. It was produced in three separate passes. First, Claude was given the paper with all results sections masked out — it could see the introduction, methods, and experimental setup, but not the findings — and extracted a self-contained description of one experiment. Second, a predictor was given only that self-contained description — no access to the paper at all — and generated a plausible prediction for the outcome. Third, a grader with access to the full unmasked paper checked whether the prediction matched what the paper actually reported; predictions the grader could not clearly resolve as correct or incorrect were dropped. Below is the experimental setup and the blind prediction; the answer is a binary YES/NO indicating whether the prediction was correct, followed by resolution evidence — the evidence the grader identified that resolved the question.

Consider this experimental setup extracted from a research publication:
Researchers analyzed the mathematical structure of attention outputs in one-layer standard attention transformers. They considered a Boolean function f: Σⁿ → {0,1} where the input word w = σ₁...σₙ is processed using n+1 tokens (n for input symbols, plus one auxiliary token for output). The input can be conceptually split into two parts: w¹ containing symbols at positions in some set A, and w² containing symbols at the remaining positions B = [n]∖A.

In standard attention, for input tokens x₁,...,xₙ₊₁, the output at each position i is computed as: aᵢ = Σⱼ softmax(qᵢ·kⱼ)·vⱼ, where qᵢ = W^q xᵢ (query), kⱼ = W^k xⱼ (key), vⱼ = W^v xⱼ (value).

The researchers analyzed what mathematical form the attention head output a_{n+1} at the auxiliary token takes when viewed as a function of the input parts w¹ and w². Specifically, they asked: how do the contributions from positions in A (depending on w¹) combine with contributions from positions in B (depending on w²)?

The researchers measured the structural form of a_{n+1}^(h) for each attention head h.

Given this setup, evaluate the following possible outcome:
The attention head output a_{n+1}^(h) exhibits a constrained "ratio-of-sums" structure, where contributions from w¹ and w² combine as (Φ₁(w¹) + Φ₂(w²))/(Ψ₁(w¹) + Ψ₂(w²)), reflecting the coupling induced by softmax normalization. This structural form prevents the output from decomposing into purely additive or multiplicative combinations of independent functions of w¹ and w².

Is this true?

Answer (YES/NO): YES